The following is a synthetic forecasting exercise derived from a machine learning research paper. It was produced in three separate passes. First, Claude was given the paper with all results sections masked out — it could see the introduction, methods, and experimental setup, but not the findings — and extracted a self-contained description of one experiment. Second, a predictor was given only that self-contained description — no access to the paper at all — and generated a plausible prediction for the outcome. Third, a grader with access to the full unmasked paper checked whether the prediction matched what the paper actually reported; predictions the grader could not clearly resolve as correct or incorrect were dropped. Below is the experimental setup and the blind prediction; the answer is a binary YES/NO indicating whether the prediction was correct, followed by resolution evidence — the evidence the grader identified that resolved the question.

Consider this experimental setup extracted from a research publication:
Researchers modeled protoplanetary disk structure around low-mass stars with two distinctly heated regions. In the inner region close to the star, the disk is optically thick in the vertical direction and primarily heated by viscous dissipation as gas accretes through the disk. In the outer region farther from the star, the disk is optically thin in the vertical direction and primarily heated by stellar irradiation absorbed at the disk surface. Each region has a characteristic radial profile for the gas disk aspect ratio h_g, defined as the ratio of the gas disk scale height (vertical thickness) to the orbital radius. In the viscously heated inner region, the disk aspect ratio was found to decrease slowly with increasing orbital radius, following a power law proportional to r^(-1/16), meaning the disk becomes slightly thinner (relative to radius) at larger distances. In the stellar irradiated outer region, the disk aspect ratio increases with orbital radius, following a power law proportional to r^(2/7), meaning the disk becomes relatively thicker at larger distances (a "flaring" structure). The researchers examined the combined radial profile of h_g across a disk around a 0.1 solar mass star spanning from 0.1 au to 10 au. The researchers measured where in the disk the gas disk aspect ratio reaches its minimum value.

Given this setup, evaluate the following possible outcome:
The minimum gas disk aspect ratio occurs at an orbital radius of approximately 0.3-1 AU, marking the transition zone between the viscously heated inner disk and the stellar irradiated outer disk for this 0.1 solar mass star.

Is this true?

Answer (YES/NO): NO